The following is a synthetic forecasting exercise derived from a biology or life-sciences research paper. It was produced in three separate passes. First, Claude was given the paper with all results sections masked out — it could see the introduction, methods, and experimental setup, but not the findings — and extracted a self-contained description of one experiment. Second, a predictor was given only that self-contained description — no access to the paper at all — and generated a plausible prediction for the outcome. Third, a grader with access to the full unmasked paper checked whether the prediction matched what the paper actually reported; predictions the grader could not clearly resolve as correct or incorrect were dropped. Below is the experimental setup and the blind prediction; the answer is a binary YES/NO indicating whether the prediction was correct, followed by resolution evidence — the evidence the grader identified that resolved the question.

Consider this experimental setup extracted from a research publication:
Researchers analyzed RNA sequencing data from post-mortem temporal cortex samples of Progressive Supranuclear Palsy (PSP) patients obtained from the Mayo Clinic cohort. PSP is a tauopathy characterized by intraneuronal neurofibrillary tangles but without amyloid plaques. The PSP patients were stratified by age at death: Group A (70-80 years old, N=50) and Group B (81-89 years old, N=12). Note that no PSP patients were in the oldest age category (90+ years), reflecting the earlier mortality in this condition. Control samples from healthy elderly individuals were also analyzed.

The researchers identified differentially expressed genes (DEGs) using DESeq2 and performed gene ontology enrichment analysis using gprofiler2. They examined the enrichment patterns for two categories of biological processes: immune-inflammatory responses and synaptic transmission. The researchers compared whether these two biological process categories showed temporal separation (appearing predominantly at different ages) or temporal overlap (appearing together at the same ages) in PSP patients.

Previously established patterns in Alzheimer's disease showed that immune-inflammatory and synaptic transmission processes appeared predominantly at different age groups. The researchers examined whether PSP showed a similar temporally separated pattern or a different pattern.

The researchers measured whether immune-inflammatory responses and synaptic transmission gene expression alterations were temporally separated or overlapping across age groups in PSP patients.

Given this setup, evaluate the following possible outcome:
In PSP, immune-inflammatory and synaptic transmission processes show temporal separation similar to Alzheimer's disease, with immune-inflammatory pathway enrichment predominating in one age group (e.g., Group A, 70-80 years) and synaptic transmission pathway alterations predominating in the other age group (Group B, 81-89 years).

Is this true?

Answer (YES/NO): NO